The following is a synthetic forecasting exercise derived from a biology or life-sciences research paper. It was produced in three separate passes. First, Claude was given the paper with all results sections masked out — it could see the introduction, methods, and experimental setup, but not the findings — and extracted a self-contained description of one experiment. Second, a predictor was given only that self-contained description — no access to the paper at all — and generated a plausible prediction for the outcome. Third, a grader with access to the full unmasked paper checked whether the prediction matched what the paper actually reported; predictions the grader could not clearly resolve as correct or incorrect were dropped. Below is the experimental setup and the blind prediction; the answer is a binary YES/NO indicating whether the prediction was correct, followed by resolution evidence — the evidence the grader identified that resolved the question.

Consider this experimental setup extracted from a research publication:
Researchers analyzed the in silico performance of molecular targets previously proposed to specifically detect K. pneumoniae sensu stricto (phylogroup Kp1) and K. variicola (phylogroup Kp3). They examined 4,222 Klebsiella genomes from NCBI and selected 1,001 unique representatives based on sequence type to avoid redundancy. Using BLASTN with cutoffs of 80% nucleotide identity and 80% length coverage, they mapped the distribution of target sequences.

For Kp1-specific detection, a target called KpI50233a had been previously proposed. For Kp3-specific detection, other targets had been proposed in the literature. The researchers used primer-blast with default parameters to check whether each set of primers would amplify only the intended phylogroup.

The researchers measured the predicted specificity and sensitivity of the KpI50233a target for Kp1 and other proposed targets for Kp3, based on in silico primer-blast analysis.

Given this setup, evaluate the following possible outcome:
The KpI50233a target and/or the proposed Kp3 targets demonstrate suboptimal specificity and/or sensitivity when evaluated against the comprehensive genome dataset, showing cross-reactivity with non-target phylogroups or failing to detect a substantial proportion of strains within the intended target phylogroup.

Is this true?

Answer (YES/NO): YES